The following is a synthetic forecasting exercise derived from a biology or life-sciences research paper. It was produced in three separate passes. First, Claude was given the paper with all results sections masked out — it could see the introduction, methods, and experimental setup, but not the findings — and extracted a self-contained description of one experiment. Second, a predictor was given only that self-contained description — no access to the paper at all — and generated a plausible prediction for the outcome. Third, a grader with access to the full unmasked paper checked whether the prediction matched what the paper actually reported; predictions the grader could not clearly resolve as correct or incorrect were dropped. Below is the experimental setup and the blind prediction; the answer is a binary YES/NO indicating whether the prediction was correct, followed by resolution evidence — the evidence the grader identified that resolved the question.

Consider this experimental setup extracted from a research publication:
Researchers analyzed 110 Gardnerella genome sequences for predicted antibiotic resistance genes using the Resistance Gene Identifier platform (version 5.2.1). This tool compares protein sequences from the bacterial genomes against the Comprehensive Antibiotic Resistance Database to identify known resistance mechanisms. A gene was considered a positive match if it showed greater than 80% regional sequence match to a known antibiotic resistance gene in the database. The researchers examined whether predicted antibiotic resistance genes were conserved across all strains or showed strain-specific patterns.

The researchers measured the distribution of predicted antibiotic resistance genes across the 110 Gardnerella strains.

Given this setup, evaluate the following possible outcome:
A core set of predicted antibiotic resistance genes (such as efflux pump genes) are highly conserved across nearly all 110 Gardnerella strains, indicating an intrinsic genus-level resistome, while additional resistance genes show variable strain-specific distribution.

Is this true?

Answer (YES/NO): YES